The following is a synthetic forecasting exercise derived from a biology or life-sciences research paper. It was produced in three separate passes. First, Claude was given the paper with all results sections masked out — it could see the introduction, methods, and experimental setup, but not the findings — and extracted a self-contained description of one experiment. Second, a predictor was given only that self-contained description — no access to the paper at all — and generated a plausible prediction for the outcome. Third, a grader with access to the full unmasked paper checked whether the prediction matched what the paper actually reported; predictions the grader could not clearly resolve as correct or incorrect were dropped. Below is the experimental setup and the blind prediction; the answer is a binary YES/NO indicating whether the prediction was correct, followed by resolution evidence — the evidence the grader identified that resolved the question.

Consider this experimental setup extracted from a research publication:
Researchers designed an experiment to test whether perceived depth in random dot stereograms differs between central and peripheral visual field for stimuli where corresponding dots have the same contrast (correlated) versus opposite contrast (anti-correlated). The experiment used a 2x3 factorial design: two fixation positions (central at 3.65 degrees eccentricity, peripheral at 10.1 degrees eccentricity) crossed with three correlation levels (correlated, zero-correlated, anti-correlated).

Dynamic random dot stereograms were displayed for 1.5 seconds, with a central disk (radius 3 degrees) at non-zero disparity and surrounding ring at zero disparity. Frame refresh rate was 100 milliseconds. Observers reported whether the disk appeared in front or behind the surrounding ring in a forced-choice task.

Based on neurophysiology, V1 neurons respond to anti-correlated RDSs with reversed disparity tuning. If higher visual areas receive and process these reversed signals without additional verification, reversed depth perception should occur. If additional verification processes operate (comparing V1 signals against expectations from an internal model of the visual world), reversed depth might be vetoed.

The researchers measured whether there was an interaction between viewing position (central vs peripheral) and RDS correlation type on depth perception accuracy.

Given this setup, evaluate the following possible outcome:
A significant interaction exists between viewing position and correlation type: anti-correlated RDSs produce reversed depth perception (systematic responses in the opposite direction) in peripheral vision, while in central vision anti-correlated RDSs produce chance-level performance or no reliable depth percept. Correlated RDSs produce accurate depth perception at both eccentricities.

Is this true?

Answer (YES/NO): YES